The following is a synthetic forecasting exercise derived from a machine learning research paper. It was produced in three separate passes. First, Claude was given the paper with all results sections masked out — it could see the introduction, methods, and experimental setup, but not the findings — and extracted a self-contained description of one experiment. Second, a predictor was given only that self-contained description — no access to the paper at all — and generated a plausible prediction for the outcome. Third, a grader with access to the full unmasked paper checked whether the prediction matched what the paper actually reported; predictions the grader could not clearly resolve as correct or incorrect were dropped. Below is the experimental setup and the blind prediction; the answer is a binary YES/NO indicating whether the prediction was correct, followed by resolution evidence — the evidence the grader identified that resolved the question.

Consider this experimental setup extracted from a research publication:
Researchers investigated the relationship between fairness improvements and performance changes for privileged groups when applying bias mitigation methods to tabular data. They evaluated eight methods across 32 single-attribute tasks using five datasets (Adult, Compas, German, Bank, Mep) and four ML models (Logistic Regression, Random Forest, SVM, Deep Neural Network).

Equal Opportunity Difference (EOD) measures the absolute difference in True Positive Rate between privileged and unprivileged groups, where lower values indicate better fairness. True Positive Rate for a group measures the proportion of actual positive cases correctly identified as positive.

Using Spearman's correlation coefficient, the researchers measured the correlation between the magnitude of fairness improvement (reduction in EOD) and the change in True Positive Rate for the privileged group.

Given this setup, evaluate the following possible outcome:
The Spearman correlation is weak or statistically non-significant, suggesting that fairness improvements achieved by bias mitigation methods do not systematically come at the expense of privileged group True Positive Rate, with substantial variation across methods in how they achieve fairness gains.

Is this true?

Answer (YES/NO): NO